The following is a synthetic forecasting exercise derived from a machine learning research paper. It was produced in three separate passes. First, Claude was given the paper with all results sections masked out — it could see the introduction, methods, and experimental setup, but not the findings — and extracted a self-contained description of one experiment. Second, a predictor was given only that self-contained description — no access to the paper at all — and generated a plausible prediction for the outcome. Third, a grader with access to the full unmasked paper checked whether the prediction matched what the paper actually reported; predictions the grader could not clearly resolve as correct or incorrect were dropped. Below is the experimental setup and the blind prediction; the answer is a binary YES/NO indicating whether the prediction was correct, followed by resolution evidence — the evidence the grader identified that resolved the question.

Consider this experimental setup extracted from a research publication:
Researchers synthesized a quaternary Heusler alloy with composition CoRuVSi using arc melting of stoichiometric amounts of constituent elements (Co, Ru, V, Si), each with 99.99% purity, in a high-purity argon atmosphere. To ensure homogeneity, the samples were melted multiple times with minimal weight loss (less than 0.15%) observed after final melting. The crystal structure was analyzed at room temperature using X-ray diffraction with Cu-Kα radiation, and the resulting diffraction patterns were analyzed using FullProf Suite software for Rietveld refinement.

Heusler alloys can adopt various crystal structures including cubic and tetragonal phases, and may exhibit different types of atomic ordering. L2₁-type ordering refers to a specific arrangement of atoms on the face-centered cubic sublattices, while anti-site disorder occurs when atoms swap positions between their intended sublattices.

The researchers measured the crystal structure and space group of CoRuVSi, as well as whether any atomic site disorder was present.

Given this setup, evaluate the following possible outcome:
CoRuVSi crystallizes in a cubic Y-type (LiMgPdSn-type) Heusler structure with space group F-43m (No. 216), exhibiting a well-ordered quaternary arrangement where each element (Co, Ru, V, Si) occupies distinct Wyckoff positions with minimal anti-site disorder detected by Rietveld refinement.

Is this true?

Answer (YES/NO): NO